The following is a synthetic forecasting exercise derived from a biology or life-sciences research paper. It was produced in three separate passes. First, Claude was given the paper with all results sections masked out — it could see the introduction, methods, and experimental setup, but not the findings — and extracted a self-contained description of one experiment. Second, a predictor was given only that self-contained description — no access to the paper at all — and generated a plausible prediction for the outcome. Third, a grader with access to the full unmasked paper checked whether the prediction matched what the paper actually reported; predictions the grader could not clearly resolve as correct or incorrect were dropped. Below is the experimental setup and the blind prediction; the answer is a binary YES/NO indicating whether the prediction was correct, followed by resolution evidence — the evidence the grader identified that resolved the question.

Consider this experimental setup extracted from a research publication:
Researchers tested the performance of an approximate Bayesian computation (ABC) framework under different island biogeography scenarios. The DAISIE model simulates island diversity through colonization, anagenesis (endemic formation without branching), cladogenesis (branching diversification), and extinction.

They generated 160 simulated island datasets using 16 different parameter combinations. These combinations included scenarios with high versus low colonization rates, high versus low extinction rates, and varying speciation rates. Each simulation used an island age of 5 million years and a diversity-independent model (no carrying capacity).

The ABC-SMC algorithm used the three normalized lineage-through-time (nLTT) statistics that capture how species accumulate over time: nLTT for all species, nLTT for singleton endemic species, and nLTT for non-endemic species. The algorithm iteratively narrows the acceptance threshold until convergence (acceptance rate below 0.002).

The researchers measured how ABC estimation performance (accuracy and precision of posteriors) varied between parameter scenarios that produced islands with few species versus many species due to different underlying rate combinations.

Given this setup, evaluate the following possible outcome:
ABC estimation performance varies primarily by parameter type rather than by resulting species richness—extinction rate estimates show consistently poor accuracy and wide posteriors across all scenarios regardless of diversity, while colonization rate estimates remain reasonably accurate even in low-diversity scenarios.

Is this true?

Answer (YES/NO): NO